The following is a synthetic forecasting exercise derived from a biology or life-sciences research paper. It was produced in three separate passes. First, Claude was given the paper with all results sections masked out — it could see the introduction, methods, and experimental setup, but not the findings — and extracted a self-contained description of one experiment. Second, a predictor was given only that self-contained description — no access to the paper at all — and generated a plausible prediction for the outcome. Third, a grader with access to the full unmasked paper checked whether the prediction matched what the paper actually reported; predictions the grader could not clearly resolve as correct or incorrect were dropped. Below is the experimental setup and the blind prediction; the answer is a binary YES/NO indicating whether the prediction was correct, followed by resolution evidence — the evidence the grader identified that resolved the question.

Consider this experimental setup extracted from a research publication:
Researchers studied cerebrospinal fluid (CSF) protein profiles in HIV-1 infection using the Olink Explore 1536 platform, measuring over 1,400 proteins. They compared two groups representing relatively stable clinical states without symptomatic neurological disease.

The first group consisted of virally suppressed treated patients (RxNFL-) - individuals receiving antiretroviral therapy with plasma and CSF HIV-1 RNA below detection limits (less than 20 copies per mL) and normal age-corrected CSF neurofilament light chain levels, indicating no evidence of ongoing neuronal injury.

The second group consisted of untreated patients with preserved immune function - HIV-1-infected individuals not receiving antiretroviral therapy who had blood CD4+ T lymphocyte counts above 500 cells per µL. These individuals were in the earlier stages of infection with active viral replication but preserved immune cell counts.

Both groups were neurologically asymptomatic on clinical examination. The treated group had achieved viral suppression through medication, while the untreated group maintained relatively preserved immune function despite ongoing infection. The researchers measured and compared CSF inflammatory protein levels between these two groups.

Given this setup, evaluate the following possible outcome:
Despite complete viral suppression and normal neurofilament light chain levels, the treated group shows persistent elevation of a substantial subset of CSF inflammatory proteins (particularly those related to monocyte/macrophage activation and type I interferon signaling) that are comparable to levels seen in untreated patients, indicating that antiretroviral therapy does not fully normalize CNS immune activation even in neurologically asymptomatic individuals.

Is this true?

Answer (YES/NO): NO